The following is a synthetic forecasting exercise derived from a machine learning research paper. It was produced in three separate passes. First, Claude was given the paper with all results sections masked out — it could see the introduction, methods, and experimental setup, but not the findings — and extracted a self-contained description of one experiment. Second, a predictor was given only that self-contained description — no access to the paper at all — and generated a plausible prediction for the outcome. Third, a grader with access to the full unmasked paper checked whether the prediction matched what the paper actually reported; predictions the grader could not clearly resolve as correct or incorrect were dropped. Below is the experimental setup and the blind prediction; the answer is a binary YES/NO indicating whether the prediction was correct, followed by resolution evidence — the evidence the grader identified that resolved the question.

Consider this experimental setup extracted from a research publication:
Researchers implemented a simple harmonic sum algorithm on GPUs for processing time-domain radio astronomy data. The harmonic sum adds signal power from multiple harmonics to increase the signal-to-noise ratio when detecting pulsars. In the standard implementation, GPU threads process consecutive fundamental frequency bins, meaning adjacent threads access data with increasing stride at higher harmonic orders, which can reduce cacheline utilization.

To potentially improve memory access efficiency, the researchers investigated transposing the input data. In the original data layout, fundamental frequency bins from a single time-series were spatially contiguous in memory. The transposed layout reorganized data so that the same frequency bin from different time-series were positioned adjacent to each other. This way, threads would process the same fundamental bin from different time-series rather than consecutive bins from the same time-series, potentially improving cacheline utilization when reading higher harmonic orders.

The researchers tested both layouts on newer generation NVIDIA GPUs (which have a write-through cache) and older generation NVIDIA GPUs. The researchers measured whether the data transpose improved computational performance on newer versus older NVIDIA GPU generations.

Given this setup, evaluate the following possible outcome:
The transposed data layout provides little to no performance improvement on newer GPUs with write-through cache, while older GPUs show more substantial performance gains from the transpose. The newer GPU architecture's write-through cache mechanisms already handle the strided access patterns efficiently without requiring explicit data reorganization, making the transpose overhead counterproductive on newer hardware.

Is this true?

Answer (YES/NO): YES